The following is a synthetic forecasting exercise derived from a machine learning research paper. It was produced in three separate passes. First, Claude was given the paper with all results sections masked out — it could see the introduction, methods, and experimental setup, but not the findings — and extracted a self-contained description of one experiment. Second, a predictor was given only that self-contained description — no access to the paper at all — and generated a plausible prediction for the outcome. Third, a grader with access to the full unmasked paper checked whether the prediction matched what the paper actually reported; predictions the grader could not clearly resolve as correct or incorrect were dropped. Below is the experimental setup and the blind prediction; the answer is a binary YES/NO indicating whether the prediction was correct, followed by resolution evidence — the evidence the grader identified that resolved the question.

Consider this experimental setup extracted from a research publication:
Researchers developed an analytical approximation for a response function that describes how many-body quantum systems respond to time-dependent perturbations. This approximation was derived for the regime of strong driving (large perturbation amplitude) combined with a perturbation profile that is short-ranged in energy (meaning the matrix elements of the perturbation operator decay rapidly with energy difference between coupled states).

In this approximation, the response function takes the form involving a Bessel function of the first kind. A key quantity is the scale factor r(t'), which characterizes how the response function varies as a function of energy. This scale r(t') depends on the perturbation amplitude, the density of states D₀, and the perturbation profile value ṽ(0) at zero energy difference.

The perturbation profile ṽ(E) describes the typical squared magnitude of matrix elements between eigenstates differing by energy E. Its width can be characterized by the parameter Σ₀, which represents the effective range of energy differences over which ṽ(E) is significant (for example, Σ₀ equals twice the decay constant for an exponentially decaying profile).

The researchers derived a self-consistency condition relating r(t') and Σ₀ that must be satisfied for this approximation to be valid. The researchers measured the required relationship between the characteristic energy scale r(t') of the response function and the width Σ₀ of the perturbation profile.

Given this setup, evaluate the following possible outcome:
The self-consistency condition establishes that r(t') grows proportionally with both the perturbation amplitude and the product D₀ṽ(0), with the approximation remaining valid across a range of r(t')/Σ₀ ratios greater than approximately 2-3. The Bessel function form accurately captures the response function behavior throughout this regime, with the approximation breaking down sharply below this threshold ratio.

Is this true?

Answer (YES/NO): NO